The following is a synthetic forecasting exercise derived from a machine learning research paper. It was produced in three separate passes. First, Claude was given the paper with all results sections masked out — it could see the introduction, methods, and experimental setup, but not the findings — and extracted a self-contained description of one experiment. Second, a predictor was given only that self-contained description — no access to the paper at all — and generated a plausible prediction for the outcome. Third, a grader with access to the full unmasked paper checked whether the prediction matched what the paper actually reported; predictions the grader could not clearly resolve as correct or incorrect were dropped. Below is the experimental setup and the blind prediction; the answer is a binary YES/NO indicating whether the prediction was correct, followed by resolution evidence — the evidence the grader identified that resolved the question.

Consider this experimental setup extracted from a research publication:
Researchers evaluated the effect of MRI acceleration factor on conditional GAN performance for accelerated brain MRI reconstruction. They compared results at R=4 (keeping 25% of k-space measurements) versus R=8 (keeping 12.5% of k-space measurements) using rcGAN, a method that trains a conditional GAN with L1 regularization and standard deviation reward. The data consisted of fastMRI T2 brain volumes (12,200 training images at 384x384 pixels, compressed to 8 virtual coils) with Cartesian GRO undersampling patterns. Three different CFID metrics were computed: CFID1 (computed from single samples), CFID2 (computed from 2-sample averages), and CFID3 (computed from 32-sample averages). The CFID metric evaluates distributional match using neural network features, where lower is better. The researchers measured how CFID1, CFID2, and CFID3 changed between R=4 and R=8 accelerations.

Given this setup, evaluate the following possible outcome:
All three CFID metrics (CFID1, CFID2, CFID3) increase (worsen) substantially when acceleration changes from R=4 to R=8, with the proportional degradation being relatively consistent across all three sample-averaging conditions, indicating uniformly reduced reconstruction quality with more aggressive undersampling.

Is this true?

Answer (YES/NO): YES